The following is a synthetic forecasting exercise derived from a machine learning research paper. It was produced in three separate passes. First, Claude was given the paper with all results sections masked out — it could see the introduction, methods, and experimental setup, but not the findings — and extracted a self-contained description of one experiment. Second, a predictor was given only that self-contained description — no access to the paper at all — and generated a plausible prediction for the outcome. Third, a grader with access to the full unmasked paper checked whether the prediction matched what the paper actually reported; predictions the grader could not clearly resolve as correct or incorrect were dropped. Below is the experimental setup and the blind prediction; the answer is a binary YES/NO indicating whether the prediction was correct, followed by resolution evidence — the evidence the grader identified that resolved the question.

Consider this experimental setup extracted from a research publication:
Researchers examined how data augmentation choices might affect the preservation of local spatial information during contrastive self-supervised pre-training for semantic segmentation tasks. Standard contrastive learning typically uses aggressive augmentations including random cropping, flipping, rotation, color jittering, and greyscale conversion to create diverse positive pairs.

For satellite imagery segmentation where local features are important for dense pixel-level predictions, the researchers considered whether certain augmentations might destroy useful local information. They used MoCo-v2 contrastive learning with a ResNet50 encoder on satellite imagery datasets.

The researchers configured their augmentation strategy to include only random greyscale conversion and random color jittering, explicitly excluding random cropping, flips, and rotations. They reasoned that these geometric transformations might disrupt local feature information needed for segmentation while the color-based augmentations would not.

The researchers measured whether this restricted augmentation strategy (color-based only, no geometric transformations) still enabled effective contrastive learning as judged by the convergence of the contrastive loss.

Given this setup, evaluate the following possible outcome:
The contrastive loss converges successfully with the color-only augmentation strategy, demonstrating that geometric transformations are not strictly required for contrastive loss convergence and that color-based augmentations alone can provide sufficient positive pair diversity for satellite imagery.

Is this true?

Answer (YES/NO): YES